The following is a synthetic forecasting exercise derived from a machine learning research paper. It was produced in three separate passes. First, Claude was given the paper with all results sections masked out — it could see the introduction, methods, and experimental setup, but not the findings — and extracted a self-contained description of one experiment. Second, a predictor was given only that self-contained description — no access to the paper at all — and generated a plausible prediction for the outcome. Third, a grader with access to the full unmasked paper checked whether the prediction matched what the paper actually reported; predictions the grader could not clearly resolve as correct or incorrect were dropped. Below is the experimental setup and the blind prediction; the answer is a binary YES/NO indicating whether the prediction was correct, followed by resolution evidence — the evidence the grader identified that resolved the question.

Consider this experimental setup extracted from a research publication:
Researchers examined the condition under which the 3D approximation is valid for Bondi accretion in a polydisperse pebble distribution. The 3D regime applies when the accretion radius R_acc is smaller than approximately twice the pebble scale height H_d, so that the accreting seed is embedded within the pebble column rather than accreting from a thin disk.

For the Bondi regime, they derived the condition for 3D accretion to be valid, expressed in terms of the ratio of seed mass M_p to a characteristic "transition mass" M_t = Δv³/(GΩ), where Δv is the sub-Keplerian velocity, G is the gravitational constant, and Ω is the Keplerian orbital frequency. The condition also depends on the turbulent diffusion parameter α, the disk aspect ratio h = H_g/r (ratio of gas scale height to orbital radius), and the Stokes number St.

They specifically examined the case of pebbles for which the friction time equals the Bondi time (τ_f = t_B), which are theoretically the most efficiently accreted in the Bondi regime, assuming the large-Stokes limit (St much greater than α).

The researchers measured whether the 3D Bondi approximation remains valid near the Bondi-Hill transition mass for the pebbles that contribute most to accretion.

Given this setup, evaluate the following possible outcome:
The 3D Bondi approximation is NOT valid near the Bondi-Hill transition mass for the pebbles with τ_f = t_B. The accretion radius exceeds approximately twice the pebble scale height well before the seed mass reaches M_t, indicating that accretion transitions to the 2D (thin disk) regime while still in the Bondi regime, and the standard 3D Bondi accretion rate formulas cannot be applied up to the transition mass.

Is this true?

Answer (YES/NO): NO